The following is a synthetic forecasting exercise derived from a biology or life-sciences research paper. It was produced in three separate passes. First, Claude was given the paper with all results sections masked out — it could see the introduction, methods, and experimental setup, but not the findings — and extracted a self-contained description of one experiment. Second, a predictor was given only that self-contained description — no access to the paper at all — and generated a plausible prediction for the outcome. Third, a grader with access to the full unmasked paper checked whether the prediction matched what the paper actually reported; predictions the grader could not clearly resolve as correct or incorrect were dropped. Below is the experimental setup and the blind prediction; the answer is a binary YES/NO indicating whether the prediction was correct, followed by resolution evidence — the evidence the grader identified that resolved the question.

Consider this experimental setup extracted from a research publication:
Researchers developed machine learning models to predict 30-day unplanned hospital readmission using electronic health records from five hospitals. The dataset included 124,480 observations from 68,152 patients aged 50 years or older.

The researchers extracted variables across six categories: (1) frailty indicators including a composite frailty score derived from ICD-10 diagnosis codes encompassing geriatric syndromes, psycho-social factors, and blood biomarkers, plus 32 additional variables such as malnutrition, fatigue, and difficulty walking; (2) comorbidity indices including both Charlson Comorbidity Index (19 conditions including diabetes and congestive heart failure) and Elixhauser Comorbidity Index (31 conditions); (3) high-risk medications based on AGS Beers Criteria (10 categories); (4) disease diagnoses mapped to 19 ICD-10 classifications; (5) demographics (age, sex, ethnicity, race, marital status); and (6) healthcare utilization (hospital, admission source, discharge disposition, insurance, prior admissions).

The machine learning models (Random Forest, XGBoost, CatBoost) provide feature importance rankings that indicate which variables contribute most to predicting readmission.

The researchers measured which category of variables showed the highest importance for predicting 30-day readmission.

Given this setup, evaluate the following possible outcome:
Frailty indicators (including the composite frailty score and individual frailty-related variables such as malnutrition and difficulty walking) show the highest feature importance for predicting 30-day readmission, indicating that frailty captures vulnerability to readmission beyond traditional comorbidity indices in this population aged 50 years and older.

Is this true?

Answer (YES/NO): NO